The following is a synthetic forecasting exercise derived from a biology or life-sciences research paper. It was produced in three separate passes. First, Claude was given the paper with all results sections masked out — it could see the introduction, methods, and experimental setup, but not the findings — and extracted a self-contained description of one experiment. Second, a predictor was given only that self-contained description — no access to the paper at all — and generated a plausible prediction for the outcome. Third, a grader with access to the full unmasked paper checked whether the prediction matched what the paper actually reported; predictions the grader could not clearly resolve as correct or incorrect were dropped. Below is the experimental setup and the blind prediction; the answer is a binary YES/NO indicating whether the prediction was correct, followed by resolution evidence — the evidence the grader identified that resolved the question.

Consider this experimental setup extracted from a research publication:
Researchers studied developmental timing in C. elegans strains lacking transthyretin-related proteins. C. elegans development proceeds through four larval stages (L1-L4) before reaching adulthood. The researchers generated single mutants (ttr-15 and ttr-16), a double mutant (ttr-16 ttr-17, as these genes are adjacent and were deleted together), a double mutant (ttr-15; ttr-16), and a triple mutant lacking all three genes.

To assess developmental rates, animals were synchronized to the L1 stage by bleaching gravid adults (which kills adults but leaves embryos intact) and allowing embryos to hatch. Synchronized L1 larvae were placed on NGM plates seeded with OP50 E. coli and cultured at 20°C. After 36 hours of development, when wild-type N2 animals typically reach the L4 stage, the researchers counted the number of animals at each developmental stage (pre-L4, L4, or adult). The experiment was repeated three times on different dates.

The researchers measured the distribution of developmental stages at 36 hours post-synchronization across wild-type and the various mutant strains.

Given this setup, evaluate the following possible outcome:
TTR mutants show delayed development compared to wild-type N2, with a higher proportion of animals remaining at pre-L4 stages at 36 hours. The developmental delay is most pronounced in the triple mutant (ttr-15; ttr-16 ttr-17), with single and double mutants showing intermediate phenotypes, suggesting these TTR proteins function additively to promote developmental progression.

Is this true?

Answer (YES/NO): NO